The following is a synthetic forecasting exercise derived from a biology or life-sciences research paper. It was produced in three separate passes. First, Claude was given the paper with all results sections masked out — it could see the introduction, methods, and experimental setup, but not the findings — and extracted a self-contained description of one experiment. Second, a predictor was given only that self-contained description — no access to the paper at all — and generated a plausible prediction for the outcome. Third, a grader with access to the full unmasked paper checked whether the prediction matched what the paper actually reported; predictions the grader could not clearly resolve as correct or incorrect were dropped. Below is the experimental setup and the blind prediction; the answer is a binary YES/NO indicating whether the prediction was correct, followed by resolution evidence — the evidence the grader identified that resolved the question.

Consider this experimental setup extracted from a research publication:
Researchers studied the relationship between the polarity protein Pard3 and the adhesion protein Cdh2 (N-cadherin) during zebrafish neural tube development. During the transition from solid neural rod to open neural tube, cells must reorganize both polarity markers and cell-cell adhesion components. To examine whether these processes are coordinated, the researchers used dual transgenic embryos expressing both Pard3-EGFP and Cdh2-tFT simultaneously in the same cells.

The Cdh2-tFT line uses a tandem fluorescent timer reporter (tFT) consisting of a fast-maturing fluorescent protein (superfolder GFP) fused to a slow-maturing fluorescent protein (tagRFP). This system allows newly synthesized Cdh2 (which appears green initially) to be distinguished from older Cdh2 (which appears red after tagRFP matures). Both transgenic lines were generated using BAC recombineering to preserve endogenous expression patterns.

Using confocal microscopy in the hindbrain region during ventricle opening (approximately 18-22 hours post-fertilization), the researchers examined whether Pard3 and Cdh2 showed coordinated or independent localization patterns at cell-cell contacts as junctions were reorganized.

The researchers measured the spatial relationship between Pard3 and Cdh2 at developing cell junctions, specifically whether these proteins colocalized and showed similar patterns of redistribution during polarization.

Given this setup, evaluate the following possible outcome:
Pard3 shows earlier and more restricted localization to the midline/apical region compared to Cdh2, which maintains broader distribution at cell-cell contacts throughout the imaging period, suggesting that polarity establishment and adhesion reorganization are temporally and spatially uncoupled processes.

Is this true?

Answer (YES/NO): NO